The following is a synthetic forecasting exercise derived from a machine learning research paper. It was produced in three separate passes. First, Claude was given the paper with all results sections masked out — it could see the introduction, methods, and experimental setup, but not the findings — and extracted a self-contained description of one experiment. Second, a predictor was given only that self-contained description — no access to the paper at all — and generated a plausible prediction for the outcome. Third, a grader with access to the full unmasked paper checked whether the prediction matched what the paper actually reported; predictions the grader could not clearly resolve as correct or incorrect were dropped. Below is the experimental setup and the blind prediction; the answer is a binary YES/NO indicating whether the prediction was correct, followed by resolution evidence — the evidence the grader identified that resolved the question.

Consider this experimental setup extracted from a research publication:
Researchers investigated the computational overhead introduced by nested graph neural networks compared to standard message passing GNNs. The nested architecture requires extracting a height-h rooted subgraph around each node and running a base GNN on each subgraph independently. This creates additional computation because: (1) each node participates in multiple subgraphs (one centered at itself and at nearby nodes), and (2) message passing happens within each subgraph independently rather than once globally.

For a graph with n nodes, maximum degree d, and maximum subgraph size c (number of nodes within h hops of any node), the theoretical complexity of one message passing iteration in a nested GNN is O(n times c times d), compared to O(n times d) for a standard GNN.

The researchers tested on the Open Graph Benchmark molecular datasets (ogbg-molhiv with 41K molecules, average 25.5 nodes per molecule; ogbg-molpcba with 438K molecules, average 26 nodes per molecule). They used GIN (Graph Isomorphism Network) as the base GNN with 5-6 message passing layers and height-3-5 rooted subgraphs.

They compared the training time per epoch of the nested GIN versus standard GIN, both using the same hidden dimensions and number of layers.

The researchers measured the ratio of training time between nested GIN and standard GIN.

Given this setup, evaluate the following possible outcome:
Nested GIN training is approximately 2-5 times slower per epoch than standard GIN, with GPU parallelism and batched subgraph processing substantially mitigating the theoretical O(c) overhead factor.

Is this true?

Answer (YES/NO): YES